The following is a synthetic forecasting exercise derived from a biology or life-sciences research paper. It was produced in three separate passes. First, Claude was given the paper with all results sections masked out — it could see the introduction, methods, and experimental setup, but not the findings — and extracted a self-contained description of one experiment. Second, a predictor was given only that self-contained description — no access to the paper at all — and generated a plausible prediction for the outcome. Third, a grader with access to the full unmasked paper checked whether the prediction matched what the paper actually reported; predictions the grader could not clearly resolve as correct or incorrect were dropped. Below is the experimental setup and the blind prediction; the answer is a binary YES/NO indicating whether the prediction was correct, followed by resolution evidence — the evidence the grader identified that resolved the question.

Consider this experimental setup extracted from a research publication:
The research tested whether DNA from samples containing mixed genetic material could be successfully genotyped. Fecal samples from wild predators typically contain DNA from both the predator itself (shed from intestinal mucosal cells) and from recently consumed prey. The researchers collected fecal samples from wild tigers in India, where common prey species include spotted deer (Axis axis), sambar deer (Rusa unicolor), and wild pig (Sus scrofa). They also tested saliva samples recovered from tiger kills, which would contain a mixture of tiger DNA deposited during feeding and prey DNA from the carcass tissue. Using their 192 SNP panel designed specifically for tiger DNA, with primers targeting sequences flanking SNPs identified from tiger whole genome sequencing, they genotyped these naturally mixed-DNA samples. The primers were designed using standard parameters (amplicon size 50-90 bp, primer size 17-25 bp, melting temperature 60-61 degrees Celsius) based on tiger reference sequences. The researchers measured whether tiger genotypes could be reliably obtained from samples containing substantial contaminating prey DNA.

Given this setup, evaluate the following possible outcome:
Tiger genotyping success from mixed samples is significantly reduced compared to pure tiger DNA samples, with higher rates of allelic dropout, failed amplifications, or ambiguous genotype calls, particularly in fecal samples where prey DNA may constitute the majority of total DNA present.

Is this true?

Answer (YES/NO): NO